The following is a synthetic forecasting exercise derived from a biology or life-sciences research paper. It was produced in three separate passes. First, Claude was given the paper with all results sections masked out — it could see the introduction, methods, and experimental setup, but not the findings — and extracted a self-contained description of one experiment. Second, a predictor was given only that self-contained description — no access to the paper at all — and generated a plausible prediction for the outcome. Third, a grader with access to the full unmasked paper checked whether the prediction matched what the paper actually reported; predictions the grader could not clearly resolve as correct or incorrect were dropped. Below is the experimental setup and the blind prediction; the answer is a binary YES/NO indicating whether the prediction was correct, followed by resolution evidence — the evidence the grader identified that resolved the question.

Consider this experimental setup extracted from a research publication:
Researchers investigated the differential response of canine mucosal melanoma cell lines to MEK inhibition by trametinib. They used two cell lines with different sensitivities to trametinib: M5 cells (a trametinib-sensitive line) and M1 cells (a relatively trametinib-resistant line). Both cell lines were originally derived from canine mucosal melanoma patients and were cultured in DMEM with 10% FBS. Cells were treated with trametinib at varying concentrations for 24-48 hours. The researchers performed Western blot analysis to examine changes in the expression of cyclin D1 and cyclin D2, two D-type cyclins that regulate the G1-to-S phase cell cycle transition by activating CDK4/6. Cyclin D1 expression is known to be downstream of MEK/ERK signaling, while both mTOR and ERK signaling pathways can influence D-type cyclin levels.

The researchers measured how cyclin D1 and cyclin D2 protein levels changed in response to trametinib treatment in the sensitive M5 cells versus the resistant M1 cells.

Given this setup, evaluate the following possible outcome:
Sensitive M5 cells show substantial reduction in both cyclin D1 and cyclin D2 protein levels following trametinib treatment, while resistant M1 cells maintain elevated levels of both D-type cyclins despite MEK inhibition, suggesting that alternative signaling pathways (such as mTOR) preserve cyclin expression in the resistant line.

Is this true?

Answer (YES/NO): NO